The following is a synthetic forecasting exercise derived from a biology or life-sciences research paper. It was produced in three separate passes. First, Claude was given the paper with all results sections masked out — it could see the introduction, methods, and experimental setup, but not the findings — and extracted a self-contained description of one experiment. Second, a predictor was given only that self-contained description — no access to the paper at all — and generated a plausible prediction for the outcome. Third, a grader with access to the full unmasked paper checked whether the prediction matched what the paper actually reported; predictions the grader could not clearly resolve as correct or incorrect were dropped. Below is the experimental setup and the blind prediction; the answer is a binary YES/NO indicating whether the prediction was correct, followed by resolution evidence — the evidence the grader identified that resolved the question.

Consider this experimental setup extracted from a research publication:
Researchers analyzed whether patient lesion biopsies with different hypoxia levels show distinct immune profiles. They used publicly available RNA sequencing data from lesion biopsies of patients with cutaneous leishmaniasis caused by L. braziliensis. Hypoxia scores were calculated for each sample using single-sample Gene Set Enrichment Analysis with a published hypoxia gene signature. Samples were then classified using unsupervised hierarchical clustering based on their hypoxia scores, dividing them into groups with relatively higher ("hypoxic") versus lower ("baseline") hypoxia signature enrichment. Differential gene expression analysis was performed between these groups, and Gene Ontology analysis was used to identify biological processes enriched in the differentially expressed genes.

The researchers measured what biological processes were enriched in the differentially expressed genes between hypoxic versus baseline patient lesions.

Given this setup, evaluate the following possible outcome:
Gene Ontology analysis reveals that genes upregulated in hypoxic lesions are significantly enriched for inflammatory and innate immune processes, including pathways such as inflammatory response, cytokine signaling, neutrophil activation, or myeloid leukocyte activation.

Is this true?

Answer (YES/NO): YES